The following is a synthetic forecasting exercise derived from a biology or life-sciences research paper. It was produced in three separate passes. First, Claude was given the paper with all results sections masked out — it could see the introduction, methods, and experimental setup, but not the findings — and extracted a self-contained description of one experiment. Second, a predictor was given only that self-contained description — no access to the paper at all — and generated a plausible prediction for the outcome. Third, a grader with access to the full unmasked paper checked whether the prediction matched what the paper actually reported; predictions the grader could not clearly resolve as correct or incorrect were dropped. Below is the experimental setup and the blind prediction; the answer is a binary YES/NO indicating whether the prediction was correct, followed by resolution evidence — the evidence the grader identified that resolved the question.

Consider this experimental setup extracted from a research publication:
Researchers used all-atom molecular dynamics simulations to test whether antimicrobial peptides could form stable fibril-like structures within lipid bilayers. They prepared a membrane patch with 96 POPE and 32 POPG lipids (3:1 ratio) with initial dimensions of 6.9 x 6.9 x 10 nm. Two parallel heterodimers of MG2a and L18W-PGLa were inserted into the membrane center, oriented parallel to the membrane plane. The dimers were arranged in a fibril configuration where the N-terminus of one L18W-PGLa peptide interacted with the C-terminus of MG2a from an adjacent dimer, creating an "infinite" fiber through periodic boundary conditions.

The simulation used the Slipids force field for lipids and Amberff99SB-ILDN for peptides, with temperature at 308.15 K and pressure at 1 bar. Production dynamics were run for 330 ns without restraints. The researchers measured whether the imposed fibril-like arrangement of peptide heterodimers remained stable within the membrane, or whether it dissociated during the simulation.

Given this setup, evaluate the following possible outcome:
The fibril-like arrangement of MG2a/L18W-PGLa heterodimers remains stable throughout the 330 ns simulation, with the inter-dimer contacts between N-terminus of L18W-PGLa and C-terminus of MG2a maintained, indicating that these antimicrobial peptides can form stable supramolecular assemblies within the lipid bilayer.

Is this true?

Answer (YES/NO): NO